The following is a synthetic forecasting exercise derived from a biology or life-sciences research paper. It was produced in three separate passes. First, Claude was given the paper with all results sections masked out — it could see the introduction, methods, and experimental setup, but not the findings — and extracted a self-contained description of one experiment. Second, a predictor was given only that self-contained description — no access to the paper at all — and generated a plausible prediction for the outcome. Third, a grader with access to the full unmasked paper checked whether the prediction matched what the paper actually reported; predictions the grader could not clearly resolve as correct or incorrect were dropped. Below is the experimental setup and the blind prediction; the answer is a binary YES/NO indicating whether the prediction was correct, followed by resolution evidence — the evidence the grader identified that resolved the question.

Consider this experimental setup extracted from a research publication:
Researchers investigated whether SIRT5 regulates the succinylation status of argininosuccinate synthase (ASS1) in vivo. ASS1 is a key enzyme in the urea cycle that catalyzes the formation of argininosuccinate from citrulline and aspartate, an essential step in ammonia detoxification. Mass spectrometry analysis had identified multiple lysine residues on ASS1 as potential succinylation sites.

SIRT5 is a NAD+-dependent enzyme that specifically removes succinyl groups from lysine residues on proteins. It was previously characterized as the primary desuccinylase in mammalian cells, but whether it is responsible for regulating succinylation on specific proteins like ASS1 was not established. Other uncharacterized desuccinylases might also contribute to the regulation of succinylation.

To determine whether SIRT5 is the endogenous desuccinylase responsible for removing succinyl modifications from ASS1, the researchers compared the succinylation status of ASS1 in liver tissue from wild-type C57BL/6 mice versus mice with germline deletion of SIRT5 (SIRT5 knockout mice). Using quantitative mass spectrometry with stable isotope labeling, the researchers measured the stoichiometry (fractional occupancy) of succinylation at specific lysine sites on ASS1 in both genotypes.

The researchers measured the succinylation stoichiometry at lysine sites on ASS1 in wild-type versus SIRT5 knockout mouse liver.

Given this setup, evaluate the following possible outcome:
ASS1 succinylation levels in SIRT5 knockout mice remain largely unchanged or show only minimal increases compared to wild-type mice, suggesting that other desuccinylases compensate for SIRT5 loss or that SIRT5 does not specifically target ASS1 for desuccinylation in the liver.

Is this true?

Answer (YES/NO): NO